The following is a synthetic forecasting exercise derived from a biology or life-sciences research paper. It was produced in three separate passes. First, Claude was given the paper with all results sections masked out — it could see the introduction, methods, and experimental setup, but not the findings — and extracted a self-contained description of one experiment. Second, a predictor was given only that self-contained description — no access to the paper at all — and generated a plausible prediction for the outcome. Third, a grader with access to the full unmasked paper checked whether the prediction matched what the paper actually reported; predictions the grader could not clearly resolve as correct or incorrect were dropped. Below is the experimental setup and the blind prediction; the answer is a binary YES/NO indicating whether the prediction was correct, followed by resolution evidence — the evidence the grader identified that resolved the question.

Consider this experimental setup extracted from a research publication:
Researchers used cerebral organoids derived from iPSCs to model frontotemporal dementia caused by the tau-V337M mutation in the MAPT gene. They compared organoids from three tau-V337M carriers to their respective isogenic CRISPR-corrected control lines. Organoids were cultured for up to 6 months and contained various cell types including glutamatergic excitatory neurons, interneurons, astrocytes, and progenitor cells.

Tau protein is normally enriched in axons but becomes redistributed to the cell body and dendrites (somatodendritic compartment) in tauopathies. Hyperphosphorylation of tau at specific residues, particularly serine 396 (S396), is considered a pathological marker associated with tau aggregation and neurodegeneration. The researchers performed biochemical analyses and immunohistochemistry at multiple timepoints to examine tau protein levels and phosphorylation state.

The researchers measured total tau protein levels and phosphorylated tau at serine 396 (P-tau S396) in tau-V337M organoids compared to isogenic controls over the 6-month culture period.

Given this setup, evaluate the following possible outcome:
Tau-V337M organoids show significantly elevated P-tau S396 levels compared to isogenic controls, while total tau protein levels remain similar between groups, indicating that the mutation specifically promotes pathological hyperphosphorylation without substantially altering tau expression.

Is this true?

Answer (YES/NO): NO